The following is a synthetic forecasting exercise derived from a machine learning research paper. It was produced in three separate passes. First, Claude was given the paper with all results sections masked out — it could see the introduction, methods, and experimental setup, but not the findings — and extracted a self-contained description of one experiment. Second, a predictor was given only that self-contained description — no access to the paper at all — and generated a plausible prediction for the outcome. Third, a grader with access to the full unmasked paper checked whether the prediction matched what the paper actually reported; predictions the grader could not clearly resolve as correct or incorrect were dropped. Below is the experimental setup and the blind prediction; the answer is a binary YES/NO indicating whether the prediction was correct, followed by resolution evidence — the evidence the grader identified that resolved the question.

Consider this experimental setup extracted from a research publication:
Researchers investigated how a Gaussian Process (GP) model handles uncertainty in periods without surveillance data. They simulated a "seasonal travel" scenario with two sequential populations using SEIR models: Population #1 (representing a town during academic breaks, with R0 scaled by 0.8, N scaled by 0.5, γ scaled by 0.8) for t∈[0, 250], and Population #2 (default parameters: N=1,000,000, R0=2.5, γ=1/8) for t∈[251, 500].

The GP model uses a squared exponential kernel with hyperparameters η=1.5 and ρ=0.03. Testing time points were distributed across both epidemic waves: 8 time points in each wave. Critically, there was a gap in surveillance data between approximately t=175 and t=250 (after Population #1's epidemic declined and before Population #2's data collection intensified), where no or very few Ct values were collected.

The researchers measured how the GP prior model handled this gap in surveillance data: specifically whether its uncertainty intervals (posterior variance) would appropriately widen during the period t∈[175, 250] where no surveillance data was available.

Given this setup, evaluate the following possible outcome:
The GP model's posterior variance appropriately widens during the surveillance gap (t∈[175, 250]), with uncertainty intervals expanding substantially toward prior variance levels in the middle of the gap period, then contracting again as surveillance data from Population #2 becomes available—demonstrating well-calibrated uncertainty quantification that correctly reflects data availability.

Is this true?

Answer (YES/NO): YES